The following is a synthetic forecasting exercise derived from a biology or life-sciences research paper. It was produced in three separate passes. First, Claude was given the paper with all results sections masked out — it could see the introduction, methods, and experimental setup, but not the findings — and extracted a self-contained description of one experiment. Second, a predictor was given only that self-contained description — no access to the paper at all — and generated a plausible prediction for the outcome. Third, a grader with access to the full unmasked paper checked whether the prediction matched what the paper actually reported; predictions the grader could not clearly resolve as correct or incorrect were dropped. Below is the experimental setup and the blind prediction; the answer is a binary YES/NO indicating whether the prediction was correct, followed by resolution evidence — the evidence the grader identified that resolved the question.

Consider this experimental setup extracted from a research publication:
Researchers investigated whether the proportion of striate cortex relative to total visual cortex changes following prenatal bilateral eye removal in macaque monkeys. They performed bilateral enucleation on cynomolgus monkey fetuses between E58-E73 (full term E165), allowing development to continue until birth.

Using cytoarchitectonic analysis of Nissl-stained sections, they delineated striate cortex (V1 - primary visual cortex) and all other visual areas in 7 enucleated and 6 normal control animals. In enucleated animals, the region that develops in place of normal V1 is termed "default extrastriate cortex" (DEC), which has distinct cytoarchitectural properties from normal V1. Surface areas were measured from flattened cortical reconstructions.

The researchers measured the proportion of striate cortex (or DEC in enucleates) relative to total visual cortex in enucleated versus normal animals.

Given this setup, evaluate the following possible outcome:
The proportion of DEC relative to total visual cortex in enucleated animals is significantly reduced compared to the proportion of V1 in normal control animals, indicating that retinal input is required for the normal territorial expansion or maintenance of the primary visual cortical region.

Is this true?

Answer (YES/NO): YES